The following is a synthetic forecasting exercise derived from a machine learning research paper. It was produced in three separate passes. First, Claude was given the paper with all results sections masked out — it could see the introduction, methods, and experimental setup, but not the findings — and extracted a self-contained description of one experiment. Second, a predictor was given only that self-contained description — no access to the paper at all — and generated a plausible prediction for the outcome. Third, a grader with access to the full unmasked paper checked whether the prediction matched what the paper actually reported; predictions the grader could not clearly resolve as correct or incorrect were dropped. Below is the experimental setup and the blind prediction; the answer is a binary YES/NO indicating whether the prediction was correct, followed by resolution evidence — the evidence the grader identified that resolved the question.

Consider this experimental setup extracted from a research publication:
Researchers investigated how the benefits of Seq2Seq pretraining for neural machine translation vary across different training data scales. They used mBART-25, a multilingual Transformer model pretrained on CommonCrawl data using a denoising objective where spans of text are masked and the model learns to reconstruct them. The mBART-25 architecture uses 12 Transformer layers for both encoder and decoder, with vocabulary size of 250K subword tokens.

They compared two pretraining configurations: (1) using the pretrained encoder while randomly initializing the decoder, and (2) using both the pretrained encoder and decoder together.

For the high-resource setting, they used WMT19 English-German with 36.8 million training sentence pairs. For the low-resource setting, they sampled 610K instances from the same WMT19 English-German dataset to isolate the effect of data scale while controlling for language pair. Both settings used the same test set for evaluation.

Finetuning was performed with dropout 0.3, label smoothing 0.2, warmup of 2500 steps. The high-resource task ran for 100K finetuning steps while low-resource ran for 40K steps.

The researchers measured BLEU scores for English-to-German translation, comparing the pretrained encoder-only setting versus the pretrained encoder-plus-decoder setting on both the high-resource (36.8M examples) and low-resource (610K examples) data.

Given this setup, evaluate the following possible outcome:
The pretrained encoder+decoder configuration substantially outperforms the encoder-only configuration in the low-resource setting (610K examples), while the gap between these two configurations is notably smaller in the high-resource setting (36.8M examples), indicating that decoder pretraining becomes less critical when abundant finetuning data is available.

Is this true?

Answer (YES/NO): YES